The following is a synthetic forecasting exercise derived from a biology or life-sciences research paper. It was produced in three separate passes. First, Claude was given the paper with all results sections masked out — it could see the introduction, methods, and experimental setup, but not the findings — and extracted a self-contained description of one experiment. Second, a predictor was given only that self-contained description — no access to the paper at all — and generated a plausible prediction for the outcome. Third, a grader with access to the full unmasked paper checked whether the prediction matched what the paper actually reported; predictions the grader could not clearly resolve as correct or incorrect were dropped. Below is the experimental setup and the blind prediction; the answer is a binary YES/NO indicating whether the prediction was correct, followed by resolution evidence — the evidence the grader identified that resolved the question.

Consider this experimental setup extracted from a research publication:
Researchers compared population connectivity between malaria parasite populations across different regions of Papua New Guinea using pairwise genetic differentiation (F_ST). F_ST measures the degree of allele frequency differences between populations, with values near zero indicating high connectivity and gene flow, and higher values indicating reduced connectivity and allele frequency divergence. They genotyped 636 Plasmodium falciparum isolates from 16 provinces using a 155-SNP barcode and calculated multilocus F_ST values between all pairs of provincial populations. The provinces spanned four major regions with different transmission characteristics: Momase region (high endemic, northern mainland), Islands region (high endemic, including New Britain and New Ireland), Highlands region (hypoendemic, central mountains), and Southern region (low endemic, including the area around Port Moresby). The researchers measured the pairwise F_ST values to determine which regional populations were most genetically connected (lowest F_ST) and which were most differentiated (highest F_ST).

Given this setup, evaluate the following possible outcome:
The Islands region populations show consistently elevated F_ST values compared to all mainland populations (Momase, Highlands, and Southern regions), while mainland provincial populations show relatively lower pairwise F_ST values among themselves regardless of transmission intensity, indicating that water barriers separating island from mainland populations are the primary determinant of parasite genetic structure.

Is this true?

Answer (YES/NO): NO